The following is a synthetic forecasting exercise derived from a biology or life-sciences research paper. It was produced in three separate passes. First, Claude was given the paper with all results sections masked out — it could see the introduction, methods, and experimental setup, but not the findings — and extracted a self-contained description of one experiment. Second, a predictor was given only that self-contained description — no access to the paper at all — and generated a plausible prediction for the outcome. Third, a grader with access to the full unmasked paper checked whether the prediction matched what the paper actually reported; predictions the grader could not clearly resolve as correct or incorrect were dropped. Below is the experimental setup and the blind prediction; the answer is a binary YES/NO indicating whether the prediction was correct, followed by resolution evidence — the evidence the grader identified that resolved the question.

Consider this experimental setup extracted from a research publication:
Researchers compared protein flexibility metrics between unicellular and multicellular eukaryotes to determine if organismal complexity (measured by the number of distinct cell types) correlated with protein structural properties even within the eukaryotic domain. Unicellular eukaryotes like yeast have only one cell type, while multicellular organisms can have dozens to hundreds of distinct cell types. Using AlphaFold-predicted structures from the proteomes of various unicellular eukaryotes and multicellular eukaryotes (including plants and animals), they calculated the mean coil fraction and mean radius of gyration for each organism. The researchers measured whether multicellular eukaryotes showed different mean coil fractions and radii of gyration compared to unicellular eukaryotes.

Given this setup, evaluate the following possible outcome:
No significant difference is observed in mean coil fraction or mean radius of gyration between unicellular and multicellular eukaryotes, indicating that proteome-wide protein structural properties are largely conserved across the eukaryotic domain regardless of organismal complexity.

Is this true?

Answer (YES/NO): NO